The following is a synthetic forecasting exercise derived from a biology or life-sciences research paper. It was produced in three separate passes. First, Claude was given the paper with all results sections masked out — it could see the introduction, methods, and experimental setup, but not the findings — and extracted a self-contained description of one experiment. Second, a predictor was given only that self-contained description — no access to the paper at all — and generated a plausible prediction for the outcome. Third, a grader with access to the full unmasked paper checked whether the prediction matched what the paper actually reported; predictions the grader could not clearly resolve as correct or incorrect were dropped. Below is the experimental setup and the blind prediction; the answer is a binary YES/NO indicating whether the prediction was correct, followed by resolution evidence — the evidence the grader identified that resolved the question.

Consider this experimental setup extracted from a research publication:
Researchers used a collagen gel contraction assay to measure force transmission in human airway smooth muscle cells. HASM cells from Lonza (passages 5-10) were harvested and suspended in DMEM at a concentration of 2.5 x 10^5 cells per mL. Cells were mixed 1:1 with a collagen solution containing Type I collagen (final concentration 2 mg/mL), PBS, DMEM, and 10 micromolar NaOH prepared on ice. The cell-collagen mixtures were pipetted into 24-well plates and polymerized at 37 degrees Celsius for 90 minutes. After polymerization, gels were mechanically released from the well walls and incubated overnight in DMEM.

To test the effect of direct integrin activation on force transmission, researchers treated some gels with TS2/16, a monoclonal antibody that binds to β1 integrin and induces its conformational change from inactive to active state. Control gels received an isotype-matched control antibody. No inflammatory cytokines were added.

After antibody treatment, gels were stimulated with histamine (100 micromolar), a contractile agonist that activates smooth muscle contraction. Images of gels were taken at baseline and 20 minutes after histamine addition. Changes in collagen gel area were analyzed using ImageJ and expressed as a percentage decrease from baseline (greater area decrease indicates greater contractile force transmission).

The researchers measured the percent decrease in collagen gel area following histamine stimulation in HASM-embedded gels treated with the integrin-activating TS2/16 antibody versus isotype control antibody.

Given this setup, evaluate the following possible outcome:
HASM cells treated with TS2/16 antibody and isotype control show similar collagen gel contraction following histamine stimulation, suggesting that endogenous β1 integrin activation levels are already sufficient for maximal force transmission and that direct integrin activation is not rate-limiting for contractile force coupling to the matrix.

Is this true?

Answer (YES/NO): NO